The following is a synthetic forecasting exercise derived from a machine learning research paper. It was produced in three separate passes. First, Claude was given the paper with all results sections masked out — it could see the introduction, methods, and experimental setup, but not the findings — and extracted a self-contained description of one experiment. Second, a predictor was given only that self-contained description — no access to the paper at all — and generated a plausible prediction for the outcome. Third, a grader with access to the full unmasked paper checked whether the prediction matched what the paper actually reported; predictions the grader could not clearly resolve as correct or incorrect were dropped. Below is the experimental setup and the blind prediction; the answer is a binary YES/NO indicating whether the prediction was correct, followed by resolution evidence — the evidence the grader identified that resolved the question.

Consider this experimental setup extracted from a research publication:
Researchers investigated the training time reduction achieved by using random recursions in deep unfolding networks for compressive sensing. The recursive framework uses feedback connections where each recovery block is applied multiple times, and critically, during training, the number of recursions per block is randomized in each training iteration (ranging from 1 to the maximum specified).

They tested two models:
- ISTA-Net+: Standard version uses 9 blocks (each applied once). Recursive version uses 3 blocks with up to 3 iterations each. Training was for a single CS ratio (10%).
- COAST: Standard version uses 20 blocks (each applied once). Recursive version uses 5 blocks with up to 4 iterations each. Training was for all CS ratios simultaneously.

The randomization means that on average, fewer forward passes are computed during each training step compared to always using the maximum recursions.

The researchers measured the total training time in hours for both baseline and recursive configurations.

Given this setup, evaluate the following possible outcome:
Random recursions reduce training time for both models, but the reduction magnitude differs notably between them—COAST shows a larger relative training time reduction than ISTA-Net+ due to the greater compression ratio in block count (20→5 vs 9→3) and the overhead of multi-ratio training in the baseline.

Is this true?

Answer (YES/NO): YES